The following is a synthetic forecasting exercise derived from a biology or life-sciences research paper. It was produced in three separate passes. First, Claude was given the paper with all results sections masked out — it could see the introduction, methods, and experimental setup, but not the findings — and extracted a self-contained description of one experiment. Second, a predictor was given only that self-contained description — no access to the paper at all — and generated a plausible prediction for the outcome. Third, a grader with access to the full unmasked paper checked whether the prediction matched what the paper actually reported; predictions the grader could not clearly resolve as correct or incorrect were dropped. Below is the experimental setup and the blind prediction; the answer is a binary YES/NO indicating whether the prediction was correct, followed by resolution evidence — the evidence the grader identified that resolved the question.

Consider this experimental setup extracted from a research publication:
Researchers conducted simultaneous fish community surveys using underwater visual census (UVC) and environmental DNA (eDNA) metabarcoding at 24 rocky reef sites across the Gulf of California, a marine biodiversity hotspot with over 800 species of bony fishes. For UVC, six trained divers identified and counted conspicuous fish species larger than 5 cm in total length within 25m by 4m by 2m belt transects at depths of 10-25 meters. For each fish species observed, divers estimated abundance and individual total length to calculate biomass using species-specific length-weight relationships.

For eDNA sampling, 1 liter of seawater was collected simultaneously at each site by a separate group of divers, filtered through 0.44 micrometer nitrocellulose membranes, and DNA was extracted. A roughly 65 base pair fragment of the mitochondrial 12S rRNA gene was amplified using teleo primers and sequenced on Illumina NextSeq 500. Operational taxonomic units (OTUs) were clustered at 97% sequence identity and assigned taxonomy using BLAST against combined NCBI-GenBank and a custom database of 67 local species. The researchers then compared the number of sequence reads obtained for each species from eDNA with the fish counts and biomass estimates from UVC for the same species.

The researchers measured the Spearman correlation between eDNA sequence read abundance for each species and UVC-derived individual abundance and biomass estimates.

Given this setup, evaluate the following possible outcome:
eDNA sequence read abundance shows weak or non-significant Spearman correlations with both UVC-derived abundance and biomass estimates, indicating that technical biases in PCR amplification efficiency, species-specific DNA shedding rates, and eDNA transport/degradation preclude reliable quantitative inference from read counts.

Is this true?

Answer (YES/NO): YES